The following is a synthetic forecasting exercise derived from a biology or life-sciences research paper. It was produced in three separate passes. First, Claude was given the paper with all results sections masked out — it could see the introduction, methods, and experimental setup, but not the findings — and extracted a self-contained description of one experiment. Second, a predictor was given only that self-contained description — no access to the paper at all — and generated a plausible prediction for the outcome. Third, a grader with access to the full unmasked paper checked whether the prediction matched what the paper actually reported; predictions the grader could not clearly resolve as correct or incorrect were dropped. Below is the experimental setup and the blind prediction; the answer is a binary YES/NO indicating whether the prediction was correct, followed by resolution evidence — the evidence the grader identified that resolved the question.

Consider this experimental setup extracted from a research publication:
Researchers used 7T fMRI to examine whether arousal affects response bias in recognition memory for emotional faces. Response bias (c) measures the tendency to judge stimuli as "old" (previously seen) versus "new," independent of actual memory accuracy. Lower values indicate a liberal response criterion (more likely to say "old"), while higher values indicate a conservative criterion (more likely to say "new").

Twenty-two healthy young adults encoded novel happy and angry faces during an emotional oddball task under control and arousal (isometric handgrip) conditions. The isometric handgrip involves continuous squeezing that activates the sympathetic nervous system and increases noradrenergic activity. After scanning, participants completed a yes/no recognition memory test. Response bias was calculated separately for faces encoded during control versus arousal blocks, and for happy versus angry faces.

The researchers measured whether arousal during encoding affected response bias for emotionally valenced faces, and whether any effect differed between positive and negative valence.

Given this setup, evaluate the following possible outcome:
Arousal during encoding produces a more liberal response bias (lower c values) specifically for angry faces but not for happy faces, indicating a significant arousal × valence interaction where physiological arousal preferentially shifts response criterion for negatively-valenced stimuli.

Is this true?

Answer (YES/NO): NO